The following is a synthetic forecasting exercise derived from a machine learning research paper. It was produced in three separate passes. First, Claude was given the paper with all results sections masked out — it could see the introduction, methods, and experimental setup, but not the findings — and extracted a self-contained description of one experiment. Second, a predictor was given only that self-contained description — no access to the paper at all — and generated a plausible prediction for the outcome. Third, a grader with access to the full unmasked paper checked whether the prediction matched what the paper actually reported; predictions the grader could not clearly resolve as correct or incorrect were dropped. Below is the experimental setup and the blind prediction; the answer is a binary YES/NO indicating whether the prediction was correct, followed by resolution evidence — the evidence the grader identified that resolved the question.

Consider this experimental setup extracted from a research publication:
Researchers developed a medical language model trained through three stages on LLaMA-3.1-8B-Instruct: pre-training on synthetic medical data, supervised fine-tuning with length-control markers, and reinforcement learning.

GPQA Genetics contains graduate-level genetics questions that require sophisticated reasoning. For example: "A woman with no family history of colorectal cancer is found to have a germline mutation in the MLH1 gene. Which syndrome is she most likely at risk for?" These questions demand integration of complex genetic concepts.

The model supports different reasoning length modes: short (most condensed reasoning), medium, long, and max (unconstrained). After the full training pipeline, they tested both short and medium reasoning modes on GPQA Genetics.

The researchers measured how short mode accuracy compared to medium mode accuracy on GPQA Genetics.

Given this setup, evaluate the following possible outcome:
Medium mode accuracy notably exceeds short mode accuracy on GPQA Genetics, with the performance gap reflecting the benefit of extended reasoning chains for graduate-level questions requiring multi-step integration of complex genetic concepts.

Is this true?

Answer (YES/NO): YES